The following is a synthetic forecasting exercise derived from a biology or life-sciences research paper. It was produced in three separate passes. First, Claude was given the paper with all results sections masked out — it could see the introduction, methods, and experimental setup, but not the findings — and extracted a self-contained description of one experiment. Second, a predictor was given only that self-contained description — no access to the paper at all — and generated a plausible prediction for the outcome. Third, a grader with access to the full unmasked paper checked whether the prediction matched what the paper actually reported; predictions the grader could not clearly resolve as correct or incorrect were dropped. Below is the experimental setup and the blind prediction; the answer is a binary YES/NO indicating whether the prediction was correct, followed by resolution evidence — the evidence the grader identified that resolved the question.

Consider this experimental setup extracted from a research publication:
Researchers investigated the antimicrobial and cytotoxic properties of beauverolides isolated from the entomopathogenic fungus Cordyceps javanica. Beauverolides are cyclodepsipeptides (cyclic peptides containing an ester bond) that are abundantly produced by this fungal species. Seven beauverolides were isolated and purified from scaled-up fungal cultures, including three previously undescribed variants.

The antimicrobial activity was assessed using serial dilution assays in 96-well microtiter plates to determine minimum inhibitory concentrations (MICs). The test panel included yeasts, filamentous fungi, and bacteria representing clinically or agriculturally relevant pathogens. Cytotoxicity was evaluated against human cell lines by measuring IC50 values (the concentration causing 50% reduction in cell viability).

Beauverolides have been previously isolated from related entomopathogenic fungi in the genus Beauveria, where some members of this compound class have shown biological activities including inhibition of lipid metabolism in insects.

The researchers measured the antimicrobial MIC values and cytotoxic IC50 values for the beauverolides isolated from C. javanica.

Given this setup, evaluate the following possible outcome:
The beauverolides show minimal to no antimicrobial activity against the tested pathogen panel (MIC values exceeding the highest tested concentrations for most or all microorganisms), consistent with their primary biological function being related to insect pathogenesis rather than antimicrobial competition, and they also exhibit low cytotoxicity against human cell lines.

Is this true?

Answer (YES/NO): NO